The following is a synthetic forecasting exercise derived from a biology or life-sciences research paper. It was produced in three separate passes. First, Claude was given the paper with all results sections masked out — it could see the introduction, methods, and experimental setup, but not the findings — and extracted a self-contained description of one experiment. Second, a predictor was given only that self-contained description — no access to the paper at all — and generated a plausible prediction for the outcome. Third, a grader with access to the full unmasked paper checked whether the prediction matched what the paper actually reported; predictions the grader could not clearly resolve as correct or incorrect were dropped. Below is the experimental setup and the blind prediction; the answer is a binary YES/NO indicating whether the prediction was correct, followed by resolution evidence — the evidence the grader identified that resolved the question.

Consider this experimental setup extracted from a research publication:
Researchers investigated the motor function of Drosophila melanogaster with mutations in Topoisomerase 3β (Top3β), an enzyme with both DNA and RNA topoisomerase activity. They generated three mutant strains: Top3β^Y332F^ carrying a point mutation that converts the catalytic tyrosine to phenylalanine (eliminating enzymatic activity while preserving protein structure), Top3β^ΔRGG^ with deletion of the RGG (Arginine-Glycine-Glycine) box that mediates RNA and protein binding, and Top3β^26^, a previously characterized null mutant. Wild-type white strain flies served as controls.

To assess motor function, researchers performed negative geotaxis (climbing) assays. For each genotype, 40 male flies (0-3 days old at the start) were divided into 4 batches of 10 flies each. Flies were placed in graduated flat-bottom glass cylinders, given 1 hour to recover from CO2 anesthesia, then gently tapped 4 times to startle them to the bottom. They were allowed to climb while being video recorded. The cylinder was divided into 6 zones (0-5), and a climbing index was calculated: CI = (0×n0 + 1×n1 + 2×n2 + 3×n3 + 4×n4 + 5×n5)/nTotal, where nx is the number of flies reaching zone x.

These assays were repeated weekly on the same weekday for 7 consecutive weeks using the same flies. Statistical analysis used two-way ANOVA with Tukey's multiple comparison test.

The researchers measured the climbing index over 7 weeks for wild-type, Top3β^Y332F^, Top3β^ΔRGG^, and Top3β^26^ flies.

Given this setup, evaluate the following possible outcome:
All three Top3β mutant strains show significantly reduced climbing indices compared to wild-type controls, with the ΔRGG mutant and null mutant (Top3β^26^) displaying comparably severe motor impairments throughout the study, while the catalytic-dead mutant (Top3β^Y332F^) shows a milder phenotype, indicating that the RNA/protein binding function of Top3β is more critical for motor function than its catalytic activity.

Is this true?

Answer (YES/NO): NO